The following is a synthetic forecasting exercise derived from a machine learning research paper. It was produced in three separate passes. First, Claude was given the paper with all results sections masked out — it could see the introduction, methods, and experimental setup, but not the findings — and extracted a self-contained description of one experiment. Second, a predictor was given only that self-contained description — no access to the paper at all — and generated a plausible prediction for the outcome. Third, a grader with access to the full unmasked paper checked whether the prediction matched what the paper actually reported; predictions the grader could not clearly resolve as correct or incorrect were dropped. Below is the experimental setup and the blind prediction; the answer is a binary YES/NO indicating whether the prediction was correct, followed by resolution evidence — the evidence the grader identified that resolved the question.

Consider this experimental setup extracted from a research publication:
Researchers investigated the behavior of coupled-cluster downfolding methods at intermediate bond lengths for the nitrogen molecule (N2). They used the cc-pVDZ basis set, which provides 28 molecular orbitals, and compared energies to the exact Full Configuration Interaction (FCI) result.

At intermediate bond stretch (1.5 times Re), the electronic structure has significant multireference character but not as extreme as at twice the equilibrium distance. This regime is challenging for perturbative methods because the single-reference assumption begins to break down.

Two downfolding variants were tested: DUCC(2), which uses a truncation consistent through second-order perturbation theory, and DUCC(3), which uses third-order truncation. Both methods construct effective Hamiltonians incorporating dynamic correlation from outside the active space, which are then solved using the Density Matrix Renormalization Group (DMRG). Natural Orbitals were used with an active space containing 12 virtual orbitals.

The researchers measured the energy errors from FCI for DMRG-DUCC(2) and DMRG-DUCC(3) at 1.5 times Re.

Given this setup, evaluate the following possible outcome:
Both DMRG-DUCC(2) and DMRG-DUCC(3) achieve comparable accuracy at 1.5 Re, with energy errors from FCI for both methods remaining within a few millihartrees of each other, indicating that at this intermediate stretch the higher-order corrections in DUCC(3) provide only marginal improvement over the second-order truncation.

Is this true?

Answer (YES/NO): NO